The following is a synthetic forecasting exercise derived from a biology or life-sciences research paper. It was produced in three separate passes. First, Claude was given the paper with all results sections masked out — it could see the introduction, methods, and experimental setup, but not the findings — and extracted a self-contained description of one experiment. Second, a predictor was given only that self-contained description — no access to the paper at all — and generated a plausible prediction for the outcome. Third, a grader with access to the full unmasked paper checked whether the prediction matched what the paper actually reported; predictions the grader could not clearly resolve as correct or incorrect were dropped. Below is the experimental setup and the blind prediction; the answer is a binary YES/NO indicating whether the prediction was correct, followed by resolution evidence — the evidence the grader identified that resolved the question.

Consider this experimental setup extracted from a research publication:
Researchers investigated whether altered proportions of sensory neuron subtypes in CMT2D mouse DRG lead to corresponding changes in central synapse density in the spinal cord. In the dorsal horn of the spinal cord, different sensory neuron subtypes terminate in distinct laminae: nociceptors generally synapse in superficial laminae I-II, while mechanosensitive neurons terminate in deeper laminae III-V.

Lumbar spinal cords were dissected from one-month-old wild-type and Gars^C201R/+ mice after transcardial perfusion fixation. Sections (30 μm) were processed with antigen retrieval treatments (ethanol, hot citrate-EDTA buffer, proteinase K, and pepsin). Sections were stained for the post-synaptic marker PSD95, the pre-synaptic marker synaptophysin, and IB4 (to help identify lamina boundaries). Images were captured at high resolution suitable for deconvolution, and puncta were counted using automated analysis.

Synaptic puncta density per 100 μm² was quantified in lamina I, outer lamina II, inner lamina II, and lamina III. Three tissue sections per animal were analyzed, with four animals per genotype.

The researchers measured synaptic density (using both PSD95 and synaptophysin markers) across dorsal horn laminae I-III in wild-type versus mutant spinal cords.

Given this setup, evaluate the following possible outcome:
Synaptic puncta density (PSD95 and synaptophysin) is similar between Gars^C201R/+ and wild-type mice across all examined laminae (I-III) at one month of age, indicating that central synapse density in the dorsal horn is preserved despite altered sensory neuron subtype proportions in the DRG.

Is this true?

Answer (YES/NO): YES